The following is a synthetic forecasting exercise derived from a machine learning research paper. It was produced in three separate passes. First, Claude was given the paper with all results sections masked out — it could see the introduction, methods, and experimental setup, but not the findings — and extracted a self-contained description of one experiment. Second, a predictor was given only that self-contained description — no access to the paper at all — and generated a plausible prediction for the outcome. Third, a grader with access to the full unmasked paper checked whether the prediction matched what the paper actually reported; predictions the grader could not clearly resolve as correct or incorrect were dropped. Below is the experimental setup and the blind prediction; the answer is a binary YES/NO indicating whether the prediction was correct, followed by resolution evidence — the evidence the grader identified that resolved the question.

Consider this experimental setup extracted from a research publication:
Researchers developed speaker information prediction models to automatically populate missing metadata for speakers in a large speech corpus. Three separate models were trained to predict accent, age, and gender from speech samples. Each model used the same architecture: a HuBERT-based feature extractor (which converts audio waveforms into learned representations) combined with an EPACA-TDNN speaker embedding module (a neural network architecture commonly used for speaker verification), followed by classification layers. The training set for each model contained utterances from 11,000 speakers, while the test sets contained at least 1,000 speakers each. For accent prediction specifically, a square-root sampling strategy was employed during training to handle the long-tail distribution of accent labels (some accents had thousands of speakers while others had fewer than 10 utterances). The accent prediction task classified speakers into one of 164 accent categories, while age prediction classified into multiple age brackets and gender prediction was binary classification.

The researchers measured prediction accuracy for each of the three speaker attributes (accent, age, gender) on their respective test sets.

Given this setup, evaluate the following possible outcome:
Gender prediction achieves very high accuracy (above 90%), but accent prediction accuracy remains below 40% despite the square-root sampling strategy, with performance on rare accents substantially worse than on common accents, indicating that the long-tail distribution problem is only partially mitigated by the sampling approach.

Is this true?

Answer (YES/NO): NO